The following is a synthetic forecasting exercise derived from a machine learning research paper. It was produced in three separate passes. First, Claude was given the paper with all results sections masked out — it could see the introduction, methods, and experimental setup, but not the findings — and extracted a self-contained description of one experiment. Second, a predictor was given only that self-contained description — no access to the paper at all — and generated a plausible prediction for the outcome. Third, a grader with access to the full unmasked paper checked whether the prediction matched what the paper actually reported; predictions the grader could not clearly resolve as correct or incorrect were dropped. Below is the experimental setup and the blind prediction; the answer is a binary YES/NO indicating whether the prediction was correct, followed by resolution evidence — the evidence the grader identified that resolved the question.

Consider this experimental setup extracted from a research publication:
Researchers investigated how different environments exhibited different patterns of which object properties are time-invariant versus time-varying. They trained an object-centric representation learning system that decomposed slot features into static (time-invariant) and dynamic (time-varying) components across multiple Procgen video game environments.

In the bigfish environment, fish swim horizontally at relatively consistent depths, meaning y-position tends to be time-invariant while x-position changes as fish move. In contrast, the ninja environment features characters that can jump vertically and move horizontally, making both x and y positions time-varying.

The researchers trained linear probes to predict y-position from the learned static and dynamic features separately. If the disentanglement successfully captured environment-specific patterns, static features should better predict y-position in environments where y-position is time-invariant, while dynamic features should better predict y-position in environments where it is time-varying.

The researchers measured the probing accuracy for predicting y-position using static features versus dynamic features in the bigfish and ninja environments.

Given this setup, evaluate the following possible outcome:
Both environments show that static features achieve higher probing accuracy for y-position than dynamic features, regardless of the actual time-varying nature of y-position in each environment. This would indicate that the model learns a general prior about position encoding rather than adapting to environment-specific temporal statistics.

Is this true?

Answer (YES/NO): NO